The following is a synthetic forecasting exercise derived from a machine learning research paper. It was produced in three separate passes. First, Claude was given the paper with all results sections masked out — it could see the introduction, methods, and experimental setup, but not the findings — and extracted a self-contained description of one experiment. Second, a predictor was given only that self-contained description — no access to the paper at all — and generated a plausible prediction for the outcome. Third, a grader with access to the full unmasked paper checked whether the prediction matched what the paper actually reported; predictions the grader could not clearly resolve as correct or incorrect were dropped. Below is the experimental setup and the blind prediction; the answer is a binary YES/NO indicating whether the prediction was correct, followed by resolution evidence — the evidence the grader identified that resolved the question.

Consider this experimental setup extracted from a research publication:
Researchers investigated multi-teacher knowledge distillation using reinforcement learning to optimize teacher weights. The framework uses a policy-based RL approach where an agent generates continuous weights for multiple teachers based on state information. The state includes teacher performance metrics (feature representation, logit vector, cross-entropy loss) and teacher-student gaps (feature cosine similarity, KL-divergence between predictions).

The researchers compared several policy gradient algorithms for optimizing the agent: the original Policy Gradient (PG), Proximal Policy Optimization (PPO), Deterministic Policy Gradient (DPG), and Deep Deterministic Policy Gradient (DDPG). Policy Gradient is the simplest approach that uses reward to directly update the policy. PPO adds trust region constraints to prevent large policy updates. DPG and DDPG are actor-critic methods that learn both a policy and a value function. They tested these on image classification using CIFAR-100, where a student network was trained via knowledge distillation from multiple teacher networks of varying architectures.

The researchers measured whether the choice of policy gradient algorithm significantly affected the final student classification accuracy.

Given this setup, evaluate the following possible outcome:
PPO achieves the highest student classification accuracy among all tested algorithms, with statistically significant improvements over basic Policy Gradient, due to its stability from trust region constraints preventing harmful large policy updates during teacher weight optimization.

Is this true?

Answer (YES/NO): NO